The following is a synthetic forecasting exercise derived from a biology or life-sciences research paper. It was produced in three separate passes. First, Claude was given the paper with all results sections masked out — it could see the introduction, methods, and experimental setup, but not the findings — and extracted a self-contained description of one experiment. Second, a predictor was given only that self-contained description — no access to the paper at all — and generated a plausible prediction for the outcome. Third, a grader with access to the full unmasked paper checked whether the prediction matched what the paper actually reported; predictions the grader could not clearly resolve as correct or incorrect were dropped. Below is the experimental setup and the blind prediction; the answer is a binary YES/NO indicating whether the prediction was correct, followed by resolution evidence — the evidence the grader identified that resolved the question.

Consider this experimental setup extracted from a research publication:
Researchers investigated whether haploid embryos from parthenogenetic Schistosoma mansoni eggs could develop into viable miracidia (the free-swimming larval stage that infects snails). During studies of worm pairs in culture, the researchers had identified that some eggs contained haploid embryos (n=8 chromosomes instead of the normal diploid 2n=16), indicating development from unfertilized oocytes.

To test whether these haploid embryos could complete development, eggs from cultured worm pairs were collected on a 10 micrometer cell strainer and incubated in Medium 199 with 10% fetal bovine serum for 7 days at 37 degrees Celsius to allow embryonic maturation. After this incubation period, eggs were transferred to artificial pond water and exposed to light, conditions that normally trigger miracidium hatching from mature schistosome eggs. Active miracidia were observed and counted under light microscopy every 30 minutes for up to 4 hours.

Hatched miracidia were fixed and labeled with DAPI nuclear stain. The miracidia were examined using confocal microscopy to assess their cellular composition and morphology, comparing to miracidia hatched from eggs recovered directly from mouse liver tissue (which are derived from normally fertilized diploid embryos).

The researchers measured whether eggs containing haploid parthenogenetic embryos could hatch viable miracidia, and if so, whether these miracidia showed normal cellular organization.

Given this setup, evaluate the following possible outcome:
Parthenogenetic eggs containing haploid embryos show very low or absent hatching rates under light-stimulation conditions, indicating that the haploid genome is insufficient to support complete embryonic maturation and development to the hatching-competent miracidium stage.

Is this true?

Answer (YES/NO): NO